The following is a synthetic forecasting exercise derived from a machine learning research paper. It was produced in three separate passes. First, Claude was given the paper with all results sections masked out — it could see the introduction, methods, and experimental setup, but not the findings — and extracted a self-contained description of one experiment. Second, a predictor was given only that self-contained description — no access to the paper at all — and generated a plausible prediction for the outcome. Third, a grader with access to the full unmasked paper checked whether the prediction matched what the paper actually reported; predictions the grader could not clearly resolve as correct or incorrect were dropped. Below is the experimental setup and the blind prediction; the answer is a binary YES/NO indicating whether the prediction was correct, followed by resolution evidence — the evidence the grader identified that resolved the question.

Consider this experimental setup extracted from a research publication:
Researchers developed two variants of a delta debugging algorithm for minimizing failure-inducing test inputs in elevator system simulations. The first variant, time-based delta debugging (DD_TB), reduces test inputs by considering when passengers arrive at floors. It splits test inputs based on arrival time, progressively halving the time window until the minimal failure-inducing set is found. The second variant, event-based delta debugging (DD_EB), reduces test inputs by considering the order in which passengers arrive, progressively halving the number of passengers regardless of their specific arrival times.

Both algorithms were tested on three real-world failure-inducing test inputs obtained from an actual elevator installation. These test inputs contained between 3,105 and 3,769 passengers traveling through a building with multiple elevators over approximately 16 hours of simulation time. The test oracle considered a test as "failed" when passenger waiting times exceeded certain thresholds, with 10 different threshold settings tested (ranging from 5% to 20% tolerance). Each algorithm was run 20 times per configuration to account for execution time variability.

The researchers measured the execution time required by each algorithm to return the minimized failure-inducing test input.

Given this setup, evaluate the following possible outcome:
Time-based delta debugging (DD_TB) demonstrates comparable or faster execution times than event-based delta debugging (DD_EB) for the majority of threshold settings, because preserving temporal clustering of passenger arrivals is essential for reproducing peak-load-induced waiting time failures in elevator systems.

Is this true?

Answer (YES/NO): NO